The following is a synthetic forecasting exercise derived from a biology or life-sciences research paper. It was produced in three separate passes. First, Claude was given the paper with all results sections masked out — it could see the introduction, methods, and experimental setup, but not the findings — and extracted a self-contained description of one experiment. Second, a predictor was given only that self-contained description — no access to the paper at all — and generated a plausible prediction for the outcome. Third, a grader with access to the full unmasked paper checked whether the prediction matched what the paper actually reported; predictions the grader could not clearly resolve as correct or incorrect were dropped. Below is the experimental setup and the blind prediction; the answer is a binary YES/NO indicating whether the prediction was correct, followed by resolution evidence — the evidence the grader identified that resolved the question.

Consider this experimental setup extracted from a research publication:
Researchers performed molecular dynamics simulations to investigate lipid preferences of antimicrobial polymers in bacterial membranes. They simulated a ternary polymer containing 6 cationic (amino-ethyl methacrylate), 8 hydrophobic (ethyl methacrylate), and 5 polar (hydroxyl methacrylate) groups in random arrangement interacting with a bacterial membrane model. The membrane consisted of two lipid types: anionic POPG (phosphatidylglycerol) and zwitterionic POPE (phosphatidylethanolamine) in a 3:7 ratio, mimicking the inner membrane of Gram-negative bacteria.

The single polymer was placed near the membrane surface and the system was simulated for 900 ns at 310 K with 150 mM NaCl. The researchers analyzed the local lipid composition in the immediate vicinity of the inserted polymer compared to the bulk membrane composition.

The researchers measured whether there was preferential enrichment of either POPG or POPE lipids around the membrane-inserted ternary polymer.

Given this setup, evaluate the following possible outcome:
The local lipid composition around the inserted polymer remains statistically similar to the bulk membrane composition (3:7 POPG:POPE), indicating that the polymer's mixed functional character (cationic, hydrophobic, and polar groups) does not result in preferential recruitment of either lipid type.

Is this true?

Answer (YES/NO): NO